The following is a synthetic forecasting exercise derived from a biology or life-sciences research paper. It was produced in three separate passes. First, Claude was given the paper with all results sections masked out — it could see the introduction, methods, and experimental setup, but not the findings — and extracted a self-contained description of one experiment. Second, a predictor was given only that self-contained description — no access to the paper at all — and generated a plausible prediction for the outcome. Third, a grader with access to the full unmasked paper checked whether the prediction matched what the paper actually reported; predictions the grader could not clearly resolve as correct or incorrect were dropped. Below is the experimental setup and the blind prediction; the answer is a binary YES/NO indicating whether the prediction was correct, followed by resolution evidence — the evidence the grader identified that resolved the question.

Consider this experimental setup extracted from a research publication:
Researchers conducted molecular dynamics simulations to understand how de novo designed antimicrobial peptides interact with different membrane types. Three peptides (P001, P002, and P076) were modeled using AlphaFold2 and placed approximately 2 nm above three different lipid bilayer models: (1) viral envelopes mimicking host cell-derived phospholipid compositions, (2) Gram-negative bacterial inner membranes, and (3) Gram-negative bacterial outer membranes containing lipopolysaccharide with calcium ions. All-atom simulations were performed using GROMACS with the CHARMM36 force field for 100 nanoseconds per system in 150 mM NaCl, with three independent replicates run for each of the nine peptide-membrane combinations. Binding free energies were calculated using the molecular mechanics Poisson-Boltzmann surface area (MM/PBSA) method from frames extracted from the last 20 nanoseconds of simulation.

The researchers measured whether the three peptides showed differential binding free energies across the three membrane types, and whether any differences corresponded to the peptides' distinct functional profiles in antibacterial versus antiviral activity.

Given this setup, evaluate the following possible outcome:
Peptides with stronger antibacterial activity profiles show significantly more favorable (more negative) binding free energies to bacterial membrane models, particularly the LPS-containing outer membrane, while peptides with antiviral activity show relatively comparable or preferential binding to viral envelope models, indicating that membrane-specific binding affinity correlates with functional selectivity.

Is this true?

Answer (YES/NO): NO